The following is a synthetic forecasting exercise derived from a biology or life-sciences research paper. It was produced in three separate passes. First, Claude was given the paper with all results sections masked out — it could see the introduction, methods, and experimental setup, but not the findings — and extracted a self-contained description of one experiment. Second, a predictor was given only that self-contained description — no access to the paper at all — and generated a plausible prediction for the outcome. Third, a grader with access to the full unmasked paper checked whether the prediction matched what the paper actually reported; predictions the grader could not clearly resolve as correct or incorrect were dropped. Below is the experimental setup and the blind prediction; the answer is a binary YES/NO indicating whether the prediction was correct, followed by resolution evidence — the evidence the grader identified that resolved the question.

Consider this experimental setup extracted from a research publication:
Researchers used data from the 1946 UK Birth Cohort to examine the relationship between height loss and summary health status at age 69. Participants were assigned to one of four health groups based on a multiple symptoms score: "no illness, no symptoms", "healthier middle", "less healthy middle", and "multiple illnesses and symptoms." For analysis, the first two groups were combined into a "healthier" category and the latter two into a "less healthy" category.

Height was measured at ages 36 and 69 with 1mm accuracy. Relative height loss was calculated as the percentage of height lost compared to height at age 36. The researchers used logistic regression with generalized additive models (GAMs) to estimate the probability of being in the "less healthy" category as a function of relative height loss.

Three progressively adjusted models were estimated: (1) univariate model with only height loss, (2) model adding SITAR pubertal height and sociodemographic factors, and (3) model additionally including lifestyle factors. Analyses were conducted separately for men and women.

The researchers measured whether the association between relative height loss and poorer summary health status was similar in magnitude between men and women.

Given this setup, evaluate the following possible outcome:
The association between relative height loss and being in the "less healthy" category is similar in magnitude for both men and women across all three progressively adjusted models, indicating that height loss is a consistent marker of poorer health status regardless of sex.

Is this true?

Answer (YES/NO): NO